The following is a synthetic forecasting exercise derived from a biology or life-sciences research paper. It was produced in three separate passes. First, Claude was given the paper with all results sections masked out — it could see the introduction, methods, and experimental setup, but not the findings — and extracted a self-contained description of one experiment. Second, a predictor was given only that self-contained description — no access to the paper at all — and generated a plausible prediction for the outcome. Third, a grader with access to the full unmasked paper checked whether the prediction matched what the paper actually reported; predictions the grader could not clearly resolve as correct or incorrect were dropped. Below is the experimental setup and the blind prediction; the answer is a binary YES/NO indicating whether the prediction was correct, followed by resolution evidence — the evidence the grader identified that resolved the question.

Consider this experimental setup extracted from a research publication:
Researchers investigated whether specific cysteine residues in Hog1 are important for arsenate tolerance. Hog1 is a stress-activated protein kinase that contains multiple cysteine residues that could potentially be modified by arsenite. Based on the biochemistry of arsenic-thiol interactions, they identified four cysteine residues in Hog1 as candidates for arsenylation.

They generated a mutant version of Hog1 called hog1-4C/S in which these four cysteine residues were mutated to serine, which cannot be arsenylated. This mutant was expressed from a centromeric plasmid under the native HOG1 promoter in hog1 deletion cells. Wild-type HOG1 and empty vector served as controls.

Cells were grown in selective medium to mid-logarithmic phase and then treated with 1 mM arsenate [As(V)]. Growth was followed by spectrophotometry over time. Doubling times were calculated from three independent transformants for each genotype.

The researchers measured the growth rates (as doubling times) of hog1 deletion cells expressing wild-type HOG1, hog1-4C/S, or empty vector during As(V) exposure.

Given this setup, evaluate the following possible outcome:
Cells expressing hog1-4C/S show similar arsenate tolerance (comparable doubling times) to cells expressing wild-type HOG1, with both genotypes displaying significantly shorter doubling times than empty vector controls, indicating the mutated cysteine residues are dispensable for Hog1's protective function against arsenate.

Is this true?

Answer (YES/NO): NO